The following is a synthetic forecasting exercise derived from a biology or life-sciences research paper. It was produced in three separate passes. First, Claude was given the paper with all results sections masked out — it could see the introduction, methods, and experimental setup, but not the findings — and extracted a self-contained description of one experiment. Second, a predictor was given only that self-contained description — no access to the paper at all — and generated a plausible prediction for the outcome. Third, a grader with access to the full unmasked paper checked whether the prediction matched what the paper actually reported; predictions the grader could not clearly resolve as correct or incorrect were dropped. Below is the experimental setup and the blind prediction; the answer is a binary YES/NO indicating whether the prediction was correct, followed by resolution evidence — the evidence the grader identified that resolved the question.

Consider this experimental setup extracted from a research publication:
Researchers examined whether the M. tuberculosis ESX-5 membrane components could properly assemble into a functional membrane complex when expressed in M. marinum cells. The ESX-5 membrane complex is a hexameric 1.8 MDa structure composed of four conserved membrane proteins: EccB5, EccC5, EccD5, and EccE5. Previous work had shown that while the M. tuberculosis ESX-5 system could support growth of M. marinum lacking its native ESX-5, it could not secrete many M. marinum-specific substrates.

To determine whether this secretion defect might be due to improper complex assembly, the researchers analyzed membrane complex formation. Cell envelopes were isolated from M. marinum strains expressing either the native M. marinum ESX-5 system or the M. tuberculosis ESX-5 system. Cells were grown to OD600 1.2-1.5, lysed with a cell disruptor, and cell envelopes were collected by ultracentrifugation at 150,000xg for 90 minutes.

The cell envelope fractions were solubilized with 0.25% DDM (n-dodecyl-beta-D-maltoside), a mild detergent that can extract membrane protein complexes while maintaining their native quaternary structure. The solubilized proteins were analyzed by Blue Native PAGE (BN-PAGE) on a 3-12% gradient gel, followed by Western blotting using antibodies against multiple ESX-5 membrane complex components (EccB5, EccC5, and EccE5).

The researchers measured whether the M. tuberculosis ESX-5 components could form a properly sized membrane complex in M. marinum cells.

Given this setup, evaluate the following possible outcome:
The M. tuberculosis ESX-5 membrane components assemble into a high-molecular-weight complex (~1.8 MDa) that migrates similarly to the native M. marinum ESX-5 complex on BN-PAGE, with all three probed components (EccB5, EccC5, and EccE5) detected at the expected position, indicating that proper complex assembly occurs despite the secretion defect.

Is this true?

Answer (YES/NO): YES